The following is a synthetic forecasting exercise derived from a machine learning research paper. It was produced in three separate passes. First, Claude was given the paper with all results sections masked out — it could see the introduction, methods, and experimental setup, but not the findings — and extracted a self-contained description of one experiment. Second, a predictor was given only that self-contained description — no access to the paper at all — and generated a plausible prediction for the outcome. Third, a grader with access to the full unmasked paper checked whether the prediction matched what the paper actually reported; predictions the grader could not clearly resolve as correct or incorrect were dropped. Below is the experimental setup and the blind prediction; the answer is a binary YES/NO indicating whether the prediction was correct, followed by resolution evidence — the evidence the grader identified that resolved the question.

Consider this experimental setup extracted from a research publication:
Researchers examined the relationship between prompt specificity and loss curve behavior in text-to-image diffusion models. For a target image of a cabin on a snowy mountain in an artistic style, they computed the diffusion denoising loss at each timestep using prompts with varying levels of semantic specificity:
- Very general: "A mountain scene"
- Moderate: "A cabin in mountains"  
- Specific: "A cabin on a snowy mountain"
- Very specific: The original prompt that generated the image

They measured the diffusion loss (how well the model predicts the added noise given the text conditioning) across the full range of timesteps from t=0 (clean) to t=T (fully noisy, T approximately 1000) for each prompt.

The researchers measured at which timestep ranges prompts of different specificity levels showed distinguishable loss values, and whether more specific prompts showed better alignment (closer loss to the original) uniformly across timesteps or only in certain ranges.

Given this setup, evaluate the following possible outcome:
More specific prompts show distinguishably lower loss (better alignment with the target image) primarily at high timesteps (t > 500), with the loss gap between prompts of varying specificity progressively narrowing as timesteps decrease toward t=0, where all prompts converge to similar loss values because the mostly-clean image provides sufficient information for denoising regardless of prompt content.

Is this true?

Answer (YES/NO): NO